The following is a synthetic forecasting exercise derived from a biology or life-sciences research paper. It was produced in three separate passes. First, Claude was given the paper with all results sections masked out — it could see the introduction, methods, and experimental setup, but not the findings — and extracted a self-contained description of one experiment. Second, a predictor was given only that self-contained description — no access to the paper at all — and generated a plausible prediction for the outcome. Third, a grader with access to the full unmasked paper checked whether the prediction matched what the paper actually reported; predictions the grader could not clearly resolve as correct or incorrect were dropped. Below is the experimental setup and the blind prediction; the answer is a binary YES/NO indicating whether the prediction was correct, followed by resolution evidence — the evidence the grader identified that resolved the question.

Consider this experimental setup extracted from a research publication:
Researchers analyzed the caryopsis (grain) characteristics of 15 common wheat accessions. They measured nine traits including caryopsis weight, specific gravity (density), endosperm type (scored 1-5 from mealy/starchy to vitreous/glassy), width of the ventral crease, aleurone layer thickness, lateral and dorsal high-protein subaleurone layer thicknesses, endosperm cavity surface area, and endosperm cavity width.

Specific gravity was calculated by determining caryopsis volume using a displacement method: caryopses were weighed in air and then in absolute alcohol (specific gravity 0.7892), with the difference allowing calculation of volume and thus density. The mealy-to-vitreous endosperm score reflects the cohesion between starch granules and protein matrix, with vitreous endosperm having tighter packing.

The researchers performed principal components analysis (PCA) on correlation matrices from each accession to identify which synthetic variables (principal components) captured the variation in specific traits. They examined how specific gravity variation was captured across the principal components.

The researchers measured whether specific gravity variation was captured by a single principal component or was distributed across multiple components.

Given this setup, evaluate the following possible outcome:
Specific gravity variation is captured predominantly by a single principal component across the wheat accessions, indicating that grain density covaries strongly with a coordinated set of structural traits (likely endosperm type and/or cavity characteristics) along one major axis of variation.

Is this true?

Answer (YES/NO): NO